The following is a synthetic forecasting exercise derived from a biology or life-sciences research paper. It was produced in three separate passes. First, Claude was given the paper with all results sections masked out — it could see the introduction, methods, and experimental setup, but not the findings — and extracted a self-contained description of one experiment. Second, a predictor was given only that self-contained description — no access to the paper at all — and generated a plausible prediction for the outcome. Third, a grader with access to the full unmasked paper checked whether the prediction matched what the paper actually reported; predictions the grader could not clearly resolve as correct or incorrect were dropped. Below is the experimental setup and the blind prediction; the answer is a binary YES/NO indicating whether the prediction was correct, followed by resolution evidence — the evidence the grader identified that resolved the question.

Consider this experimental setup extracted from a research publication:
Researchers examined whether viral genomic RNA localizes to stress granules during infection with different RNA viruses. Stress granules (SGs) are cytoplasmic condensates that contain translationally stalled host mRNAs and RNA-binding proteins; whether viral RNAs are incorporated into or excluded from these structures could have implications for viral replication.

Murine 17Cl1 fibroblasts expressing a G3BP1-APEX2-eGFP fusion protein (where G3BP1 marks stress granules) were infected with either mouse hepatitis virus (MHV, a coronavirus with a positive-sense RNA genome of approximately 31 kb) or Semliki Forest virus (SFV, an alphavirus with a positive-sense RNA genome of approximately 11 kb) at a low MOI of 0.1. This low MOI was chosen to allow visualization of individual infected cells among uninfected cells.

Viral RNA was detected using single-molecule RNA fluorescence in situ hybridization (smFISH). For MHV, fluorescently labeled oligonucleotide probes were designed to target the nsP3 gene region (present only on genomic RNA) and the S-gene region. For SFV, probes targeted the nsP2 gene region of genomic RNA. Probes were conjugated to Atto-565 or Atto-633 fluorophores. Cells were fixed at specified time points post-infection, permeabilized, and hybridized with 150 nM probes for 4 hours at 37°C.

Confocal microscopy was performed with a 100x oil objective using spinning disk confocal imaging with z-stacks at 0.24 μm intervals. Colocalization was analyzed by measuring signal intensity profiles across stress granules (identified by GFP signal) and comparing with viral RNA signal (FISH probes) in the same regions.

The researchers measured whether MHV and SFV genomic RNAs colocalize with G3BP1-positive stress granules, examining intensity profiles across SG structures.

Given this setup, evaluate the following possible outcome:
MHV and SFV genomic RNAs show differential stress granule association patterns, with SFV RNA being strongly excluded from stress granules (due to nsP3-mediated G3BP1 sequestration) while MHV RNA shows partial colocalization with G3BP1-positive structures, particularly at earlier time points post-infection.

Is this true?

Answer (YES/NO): NO